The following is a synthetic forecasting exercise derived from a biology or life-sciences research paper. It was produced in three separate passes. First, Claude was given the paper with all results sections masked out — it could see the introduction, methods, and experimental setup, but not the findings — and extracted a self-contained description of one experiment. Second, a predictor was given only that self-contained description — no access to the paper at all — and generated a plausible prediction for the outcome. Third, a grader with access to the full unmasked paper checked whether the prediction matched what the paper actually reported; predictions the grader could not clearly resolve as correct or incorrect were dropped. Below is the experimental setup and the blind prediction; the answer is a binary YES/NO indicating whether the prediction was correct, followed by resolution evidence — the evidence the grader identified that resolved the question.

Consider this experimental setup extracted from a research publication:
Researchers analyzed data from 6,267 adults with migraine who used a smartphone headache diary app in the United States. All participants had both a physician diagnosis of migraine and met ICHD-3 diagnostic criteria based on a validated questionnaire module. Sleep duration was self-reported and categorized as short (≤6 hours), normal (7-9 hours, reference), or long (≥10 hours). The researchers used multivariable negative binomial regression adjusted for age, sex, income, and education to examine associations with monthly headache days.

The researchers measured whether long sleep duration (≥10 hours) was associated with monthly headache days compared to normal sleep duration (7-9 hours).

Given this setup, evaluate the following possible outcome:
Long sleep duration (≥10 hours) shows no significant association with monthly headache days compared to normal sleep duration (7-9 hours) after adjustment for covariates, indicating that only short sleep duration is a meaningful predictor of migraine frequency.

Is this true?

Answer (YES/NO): NO